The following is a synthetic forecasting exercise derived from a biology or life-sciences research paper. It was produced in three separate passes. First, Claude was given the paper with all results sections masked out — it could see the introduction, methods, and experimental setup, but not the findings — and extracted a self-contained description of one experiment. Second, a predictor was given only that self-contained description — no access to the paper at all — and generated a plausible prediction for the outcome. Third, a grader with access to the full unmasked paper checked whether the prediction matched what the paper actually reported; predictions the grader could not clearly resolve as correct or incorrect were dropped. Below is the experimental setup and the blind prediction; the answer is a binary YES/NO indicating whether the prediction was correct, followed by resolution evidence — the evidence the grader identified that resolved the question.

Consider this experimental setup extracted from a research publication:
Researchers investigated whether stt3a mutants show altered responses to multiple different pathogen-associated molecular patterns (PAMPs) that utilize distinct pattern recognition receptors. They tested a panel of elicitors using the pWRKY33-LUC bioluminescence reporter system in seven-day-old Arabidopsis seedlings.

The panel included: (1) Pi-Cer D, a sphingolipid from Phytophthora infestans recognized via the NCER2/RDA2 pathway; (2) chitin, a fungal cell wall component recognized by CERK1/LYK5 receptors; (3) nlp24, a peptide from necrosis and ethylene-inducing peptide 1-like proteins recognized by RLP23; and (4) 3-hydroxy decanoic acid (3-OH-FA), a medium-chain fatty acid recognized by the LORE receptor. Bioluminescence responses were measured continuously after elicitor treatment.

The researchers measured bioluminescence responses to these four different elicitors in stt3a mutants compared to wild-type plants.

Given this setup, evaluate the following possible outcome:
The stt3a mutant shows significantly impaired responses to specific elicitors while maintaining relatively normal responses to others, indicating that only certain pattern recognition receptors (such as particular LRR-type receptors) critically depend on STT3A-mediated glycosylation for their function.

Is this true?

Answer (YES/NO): YES